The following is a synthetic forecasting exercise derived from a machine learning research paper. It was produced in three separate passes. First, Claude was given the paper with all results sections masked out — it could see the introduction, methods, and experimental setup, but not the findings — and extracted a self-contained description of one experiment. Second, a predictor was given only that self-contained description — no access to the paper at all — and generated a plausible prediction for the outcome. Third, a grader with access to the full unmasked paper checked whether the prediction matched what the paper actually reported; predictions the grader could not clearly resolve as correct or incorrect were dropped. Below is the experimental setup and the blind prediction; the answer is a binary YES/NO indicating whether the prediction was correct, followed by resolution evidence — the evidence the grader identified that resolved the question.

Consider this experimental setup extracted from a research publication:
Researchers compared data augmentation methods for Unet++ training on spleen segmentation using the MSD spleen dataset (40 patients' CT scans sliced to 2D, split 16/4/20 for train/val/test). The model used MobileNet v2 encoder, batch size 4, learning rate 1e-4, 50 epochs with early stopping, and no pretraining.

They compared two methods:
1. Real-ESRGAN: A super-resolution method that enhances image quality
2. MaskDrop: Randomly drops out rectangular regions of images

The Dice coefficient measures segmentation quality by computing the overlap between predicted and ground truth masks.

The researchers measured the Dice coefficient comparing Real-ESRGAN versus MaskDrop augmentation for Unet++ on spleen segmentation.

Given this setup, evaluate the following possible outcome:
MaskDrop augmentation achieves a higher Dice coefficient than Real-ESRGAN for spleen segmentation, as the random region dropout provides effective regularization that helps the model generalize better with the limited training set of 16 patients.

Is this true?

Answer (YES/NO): YES